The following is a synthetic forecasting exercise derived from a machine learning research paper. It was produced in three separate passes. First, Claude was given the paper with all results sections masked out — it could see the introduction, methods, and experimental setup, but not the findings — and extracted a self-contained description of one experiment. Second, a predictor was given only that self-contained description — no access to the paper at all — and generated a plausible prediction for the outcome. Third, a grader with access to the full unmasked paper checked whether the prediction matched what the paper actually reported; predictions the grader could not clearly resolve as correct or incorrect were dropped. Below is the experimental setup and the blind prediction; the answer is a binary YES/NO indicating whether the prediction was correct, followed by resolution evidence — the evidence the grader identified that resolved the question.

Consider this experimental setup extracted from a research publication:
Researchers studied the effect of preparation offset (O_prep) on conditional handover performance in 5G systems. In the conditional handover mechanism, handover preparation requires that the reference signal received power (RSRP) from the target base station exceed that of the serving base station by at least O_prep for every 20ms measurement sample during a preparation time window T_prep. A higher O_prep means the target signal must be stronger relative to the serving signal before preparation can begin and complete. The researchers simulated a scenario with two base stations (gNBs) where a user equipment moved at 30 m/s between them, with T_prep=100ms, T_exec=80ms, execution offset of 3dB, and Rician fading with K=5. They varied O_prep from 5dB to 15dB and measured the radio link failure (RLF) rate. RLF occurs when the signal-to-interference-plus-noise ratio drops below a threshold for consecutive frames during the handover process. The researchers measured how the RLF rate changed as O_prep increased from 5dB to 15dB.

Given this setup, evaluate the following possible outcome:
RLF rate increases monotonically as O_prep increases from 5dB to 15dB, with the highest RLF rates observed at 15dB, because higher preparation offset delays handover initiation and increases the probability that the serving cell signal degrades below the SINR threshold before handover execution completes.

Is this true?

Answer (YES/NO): YES